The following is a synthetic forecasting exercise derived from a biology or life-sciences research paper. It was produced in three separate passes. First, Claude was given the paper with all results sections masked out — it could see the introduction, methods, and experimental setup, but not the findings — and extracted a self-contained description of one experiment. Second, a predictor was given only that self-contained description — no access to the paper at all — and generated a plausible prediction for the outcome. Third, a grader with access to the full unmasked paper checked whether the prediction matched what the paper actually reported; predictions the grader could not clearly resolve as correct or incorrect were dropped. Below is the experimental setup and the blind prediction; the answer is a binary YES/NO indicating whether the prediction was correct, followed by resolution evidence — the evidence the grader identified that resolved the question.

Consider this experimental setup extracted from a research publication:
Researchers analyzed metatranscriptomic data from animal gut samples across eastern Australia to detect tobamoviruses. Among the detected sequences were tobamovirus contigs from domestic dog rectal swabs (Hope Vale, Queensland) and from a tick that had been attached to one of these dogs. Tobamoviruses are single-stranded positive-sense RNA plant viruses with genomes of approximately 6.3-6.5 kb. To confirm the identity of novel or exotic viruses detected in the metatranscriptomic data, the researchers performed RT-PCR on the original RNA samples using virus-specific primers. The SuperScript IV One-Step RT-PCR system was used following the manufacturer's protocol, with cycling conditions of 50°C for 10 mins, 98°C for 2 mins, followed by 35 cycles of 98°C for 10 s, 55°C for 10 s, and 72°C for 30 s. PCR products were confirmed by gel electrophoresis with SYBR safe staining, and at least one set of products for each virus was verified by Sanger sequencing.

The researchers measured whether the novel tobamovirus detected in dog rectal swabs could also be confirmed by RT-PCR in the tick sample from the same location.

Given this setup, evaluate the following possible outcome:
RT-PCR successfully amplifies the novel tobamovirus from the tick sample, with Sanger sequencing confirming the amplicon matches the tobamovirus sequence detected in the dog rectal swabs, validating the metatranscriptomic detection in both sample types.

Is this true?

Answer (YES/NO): YES